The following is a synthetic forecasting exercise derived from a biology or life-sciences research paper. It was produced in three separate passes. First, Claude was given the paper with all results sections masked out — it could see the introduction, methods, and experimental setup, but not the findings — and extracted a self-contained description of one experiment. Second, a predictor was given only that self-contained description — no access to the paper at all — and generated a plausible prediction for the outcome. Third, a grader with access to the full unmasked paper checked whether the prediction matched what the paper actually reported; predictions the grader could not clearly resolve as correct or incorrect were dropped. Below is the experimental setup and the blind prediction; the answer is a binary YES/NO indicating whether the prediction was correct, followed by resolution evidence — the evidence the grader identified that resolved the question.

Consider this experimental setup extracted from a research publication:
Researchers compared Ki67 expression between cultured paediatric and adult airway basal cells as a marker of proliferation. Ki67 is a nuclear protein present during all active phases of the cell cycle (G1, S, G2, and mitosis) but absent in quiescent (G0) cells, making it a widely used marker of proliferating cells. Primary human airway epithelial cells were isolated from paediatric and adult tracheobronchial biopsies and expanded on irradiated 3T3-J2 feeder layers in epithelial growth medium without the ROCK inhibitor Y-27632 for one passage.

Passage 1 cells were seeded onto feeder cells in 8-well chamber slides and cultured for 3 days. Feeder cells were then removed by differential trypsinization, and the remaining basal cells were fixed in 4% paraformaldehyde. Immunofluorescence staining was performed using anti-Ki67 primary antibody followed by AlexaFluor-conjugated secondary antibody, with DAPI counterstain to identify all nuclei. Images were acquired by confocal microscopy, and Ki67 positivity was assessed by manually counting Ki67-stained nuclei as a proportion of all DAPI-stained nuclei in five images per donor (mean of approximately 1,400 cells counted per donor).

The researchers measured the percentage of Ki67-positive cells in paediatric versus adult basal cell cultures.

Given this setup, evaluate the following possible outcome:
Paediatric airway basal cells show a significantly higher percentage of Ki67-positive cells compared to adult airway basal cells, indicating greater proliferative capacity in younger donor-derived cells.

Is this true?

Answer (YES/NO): YES